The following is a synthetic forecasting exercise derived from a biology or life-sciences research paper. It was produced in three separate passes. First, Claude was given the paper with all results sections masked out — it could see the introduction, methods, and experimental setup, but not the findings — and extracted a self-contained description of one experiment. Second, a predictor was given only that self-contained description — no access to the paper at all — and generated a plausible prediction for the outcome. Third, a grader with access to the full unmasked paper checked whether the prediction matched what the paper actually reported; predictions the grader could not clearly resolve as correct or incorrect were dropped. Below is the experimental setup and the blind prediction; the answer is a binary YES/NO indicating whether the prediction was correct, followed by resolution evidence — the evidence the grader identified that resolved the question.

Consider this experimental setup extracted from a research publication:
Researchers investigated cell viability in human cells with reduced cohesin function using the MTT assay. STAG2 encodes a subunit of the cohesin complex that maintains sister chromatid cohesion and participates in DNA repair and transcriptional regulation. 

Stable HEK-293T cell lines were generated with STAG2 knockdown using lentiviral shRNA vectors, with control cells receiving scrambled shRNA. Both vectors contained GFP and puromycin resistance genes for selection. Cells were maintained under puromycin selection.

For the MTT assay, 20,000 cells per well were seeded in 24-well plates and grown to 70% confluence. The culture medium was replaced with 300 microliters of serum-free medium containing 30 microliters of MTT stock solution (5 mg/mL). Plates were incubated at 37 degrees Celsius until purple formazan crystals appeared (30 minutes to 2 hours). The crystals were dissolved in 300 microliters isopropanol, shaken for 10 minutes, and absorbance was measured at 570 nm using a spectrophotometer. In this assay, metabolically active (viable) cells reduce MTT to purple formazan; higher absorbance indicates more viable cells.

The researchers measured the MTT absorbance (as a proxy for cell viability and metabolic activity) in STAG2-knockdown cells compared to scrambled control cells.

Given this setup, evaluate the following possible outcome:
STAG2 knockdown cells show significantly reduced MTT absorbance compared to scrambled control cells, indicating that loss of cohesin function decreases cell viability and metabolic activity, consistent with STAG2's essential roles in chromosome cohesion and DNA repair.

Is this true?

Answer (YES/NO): NO